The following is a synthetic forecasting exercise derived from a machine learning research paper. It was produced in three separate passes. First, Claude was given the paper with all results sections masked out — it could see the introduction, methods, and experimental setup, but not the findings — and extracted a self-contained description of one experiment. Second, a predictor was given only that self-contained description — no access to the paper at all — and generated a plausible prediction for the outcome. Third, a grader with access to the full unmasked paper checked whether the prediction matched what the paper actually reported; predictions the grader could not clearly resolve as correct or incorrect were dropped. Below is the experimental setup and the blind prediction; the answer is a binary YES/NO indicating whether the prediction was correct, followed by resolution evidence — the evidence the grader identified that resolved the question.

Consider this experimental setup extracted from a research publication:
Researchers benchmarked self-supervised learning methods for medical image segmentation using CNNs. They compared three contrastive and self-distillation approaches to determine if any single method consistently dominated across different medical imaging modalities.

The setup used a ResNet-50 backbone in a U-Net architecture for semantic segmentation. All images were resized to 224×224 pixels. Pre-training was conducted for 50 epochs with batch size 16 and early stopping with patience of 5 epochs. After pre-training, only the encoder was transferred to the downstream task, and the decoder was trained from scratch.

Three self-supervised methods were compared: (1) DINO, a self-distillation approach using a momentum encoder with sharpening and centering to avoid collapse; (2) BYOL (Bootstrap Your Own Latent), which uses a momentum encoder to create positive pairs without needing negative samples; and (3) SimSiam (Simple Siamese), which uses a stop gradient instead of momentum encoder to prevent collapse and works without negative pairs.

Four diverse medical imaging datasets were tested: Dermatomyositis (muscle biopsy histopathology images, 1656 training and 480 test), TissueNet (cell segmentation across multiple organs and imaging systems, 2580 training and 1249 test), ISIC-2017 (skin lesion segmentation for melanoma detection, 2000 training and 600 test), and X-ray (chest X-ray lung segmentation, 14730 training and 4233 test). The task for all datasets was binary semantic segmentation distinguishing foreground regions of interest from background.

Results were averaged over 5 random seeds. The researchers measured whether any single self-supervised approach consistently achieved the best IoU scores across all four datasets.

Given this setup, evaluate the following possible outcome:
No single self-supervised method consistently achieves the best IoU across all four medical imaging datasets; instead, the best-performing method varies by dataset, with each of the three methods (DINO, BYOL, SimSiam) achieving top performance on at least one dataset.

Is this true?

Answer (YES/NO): NO